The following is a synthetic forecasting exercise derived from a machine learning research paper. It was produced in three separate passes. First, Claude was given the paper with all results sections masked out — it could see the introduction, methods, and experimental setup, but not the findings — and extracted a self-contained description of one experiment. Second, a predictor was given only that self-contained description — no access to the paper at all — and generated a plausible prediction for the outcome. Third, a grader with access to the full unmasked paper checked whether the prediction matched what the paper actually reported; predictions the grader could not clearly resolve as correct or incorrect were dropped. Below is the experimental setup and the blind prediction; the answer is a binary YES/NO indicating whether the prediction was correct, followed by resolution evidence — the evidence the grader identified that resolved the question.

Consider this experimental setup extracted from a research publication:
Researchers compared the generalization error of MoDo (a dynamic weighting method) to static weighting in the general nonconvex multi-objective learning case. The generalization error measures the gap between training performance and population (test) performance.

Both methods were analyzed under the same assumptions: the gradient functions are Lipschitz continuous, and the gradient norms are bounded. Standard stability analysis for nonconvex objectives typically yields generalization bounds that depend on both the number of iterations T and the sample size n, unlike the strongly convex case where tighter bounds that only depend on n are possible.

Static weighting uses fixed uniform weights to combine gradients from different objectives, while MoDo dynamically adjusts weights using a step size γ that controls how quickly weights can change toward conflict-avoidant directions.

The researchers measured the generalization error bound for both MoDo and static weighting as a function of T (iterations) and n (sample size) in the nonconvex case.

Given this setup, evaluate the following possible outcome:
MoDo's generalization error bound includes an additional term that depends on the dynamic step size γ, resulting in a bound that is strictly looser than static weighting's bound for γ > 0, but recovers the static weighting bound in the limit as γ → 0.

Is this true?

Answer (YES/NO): NO